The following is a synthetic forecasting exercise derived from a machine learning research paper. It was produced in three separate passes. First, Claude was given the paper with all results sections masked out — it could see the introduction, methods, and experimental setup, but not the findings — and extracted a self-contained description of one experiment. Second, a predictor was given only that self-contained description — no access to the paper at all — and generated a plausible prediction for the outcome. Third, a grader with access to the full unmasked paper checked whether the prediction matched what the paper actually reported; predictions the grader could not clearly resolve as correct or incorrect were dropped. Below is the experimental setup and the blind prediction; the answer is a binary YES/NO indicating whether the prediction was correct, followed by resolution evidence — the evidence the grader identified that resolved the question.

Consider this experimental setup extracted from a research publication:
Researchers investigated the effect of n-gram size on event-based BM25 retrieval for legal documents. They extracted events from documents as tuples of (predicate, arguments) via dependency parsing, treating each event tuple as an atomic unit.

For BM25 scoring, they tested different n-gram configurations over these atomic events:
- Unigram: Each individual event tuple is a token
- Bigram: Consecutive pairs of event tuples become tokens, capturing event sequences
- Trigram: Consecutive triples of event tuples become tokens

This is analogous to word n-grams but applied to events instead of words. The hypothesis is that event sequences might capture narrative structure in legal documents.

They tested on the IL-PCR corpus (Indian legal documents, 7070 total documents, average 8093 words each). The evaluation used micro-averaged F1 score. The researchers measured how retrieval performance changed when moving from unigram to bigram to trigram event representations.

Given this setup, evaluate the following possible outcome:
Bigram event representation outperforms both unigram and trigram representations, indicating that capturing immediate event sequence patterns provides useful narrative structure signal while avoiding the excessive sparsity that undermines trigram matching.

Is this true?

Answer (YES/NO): NO